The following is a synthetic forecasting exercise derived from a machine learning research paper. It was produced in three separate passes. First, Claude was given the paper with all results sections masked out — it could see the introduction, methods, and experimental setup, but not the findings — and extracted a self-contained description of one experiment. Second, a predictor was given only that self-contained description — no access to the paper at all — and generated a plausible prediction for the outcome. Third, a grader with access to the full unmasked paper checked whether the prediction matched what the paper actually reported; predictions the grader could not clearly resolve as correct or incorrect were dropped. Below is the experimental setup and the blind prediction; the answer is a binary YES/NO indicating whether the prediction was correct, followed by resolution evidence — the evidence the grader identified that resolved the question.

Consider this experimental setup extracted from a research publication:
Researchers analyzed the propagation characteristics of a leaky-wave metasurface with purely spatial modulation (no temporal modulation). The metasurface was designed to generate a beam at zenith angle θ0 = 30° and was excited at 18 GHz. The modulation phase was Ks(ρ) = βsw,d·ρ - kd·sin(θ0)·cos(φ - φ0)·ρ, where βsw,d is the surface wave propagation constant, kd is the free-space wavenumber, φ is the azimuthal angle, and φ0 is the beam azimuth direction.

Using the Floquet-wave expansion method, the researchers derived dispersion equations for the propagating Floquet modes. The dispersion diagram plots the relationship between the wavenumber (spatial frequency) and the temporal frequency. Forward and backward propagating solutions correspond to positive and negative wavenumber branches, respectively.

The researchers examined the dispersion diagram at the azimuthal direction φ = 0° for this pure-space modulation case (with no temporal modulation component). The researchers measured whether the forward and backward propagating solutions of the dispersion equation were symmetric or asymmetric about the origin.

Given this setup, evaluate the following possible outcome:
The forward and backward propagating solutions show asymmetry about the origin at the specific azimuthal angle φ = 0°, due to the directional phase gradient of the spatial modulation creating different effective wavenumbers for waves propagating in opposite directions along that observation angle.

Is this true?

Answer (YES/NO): NO